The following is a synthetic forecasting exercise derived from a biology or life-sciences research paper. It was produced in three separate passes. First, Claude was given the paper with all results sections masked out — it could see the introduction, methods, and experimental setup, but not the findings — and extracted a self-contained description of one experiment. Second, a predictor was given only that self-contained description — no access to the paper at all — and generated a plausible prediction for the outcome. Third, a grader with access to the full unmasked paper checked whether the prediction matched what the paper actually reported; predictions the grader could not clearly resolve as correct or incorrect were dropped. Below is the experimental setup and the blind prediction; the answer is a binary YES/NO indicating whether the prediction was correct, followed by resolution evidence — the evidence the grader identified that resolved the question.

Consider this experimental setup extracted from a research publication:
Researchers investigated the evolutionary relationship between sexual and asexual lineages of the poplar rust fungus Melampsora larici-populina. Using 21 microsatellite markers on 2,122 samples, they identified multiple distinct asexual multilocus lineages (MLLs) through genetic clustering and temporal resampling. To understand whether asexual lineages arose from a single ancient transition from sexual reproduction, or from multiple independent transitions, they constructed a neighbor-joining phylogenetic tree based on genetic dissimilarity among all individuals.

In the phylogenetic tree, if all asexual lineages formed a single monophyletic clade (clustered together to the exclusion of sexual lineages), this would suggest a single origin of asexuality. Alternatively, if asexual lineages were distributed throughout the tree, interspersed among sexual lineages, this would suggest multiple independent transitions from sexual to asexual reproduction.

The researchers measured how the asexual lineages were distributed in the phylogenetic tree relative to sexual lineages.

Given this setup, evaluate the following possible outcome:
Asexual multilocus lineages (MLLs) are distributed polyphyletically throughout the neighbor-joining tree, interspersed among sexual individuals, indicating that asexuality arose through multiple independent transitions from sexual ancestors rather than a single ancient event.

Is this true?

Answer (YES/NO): YES